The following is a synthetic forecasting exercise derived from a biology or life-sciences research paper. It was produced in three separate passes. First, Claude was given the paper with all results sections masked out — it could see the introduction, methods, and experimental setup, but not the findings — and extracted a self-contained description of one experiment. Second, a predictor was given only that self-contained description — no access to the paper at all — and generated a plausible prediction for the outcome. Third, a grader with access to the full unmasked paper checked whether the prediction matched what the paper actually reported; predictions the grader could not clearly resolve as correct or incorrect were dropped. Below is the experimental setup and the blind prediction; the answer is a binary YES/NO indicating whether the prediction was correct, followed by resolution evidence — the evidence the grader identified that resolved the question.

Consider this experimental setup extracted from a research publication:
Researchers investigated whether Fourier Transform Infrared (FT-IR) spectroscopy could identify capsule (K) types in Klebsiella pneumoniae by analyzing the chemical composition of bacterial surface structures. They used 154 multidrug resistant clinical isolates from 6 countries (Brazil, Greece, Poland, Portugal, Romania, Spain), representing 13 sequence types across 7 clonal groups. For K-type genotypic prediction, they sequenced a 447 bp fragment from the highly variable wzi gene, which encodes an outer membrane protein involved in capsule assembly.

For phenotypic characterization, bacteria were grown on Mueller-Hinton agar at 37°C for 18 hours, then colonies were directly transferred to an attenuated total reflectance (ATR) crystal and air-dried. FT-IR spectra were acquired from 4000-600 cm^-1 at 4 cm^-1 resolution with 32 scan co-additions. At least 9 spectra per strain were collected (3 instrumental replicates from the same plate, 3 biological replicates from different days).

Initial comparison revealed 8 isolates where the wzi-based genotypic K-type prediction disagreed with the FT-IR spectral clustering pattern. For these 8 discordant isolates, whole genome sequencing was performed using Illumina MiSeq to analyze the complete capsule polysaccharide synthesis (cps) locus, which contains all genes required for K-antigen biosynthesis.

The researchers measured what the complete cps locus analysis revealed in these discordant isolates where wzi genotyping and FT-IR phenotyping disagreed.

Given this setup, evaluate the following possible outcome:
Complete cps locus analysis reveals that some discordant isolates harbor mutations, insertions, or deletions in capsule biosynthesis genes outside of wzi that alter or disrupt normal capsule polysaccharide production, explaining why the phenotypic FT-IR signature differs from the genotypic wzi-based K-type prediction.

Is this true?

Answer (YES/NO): YES